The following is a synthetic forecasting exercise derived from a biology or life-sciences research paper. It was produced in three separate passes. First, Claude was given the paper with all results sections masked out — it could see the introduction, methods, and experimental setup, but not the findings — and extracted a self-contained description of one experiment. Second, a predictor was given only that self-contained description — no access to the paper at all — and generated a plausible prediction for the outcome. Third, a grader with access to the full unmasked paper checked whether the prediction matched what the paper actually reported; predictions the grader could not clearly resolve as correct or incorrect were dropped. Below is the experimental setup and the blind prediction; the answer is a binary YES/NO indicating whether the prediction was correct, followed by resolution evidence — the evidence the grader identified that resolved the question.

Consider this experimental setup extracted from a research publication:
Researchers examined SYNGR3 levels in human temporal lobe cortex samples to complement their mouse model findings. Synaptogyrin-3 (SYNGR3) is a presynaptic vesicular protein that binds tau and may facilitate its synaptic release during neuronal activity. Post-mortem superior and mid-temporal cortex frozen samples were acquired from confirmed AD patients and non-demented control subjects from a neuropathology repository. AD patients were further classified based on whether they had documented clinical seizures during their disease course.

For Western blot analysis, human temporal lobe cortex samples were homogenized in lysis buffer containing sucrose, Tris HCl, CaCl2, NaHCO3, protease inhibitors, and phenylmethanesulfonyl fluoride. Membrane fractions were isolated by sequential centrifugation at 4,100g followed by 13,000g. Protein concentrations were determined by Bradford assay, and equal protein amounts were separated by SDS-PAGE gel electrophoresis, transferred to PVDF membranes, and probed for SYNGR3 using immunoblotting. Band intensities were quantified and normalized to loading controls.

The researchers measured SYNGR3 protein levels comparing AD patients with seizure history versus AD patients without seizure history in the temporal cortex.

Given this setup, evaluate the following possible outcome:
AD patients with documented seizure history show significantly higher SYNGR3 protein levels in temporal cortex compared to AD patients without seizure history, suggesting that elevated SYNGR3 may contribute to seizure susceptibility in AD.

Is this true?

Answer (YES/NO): YES